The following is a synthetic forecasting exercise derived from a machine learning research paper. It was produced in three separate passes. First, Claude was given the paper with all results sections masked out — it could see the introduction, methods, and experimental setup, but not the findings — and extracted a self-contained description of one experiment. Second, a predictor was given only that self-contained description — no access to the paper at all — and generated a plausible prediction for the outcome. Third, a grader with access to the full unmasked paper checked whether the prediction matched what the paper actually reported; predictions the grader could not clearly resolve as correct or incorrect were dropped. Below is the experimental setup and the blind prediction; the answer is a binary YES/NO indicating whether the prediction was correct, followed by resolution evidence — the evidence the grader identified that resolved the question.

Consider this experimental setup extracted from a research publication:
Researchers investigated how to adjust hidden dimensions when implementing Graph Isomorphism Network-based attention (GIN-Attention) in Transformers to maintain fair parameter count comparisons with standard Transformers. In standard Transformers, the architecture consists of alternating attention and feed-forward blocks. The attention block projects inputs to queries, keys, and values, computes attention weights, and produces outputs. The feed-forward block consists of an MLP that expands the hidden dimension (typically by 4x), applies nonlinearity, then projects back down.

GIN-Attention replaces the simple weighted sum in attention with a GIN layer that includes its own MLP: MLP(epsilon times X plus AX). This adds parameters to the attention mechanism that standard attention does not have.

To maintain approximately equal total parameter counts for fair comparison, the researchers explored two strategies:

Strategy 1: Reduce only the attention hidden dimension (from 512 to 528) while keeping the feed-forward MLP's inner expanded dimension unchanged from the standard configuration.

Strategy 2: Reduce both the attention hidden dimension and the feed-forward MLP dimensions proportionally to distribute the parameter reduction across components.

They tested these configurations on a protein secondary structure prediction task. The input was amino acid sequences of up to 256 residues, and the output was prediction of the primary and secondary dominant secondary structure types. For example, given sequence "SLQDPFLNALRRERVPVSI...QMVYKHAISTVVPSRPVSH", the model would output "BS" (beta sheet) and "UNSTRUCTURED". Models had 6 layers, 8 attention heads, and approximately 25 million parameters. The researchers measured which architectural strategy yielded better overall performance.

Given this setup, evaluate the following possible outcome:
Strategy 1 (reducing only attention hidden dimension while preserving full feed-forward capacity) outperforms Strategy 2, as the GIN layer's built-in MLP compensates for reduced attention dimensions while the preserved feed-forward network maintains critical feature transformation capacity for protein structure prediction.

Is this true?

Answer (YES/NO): YES